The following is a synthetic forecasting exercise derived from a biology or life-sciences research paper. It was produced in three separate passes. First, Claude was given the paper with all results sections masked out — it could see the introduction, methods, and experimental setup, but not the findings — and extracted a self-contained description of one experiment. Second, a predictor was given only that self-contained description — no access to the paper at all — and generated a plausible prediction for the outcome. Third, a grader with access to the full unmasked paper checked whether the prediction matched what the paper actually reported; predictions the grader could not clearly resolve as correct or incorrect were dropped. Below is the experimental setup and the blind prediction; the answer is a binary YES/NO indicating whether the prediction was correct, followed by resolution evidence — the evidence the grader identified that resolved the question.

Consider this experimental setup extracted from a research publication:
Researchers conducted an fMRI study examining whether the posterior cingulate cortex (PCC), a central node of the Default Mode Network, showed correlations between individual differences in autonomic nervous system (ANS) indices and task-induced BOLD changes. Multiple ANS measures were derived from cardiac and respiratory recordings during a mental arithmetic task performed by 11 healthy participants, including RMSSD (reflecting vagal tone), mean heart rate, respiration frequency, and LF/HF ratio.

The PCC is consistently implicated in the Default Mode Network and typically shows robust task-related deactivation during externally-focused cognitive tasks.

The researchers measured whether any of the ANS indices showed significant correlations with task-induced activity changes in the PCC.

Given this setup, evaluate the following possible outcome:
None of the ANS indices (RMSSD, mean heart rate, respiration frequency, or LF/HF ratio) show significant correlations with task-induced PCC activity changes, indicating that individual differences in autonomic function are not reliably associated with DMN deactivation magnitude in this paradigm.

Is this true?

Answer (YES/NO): YES